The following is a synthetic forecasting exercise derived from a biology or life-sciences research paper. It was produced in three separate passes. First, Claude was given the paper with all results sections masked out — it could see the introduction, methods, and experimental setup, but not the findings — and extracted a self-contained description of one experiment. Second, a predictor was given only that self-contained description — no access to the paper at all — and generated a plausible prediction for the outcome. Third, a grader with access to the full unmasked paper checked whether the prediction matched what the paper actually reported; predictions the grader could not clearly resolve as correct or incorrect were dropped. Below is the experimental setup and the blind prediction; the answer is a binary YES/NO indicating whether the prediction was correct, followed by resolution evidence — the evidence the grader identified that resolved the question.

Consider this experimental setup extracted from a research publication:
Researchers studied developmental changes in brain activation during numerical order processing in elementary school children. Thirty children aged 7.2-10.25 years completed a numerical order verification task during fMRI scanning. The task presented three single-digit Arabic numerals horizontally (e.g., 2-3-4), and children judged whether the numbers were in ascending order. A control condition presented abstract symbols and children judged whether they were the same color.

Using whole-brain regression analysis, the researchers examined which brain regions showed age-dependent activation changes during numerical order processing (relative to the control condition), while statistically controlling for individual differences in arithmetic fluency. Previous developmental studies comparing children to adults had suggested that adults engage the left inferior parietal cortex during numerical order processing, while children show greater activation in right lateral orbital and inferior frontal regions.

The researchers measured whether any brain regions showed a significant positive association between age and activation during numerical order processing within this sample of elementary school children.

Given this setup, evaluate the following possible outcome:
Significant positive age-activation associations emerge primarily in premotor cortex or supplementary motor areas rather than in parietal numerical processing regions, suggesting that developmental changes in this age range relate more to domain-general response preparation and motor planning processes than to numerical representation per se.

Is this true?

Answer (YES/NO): NO